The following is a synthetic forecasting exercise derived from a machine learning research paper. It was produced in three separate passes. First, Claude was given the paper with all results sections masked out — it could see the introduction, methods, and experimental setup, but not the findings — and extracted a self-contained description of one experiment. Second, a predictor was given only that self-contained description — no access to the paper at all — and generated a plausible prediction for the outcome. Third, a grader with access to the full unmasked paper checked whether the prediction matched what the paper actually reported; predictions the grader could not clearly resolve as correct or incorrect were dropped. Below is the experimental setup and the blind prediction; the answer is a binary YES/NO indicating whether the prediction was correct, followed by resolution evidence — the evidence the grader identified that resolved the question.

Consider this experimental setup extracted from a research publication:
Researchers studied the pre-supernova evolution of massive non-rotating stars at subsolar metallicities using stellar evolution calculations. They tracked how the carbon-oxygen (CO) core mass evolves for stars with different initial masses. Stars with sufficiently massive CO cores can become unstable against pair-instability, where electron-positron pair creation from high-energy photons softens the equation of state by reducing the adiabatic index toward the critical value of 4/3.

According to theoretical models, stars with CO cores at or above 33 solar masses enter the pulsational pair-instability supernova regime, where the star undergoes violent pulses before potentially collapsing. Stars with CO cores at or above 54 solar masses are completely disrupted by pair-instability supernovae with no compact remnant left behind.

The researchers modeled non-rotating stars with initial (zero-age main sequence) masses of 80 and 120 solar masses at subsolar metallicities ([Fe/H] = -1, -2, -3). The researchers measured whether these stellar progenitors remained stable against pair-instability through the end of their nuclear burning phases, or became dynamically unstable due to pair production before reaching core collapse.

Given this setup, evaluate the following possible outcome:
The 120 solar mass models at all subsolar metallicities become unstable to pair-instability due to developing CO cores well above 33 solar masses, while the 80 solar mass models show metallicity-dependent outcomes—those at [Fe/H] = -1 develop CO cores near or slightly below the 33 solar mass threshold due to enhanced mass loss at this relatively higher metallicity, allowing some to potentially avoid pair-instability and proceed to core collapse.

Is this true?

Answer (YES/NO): NO